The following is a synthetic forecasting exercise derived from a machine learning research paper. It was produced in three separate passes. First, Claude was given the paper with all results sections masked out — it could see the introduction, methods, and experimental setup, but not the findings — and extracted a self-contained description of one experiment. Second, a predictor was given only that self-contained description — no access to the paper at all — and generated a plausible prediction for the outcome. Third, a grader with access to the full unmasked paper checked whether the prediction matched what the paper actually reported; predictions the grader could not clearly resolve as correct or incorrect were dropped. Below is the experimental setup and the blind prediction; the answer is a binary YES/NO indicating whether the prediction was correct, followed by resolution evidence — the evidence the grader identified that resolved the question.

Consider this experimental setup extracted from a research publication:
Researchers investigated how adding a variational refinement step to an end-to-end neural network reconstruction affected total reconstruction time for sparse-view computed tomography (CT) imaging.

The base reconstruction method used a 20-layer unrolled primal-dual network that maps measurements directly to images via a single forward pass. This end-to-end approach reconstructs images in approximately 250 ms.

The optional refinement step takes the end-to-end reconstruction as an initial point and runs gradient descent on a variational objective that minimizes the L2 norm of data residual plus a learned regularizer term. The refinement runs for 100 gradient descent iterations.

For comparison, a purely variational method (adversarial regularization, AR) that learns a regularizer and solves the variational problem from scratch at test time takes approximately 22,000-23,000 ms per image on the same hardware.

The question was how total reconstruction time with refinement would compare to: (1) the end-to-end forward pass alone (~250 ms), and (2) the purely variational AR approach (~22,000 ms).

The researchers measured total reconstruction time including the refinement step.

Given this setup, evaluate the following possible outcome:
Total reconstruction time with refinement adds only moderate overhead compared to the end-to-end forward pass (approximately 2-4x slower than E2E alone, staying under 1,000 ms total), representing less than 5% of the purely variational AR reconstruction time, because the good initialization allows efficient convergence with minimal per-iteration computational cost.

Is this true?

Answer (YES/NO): NO